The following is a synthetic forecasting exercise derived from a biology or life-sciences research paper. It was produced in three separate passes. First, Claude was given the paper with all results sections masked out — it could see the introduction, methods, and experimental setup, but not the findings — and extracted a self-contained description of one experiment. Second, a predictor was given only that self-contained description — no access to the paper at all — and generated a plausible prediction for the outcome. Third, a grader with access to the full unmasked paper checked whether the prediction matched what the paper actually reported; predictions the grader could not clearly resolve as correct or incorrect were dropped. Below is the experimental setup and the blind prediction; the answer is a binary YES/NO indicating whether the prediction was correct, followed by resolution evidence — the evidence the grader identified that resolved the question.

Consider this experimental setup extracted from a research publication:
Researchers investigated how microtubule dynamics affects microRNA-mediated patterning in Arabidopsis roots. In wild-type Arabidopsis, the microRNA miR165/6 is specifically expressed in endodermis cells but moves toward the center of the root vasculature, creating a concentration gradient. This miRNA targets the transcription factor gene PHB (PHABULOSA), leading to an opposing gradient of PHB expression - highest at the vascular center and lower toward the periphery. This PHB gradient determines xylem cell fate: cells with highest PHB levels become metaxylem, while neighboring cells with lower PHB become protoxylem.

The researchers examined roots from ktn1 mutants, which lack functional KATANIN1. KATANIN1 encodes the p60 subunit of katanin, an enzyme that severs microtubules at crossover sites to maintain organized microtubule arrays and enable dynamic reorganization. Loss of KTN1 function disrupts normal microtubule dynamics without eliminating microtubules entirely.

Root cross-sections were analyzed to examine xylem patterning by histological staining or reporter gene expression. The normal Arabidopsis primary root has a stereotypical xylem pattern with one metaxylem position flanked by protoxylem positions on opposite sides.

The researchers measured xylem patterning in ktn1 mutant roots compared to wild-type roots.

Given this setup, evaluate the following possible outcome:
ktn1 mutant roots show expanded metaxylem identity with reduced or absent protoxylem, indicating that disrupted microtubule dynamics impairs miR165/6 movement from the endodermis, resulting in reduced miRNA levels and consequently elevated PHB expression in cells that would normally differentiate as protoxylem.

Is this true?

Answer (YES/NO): YES